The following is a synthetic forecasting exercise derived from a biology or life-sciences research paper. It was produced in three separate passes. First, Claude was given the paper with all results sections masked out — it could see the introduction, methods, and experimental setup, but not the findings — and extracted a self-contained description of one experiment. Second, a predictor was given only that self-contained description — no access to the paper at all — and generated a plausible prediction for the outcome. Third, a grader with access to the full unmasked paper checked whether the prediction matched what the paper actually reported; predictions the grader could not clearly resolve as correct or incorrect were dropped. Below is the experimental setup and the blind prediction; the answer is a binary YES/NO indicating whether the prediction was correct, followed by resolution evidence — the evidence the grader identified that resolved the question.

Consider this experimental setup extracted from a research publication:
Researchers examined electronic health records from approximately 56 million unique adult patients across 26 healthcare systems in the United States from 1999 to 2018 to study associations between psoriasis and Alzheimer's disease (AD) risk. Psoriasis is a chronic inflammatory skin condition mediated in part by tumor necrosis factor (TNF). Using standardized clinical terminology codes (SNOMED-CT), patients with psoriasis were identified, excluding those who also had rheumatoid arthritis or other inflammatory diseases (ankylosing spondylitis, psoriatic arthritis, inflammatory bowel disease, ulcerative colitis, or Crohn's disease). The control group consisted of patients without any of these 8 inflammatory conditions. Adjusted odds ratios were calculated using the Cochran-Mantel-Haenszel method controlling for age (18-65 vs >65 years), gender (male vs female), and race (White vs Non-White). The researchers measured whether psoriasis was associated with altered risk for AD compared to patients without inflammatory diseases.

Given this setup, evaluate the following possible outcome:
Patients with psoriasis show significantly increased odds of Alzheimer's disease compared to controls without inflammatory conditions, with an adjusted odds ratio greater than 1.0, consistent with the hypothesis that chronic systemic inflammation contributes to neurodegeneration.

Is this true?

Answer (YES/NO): YES